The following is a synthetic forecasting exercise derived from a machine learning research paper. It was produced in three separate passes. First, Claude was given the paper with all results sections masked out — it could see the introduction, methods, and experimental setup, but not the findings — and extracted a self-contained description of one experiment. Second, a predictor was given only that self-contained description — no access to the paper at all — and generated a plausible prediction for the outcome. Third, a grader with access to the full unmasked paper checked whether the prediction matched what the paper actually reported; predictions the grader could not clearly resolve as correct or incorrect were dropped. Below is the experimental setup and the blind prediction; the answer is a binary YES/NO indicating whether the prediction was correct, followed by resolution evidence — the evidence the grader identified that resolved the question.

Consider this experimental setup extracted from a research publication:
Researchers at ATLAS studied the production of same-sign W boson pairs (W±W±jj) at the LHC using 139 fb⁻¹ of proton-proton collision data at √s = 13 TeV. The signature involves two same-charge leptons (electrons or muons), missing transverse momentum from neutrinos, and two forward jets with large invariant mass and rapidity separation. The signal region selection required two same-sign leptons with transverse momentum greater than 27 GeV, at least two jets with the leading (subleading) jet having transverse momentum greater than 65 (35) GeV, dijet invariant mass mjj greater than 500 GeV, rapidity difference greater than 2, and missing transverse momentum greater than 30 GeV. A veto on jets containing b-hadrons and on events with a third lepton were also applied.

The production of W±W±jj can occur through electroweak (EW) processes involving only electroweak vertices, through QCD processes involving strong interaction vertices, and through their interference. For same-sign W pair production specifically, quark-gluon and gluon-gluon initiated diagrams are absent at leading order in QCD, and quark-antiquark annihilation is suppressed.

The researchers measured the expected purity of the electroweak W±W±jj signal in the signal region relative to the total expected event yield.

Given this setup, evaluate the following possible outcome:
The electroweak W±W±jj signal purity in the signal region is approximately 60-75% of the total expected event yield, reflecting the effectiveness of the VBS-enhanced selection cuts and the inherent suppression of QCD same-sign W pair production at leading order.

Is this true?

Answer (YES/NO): NO